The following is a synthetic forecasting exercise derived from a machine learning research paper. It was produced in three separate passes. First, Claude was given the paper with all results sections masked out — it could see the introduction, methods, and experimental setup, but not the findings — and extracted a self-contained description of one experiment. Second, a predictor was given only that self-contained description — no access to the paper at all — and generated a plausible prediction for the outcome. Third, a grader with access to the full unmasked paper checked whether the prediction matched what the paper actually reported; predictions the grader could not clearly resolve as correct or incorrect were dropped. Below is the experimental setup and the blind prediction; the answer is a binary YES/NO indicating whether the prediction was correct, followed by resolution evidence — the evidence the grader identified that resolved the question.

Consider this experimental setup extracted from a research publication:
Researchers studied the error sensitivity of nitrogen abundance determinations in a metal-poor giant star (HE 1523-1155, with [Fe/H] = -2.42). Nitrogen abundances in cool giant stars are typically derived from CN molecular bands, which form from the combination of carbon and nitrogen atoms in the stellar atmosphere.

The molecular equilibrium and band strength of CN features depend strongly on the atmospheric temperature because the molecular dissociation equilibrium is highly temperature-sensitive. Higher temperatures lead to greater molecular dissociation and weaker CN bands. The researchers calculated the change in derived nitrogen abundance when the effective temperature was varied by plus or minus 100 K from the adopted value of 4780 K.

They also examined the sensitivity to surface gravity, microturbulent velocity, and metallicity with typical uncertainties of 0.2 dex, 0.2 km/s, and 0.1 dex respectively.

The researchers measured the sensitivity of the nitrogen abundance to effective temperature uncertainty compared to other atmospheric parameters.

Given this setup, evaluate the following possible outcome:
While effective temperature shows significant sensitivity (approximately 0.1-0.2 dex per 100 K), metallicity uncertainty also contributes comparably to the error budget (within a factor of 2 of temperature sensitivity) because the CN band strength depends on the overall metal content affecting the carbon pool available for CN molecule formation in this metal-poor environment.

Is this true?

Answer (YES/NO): NO